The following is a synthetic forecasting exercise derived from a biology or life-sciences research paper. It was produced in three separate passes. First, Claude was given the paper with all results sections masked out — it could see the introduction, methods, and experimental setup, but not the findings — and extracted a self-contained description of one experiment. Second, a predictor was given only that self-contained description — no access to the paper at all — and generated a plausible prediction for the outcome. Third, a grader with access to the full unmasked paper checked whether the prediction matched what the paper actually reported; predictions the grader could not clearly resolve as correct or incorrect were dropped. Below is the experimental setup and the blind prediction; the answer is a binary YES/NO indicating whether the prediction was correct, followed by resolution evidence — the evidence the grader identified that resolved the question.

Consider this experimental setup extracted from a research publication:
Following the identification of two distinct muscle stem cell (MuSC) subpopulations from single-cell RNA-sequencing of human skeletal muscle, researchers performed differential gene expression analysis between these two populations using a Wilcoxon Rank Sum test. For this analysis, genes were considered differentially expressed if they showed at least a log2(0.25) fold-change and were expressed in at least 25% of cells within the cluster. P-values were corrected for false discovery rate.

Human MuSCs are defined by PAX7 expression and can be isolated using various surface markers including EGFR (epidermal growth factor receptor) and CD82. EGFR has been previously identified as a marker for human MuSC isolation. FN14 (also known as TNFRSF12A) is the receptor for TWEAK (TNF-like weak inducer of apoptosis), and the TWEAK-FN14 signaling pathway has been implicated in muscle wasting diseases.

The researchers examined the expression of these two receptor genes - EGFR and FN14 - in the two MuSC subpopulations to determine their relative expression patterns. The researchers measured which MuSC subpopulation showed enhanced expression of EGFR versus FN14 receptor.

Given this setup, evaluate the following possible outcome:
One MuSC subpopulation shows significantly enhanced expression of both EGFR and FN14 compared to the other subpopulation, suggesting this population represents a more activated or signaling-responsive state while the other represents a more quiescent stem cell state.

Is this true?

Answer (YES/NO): NO